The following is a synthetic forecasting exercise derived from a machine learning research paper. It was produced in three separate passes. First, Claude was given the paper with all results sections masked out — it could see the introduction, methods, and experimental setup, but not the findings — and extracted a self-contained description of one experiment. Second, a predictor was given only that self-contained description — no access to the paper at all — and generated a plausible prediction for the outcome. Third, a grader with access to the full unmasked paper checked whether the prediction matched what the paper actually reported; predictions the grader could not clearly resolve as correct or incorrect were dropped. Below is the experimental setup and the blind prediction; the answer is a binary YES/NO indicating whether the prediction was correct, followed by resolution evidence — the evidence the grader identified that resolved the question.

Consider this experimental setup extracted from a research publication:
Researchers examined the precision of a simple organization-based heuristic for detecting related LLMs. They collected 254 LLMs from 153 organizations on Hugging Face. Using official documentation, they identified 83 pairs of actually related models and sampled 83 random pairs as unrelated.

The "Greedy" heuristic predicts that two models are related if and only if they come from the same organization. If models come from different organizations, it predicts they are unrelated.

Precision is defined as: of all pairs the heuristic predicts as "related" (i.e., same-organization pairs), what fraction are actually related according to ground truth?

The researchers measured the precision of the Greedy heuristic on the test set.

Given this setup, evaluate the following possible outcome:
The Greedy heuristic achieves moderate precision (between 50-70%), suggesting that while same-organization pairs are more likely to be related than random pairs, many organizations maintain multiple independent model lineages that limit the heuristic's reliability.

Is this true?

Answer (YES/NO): NO